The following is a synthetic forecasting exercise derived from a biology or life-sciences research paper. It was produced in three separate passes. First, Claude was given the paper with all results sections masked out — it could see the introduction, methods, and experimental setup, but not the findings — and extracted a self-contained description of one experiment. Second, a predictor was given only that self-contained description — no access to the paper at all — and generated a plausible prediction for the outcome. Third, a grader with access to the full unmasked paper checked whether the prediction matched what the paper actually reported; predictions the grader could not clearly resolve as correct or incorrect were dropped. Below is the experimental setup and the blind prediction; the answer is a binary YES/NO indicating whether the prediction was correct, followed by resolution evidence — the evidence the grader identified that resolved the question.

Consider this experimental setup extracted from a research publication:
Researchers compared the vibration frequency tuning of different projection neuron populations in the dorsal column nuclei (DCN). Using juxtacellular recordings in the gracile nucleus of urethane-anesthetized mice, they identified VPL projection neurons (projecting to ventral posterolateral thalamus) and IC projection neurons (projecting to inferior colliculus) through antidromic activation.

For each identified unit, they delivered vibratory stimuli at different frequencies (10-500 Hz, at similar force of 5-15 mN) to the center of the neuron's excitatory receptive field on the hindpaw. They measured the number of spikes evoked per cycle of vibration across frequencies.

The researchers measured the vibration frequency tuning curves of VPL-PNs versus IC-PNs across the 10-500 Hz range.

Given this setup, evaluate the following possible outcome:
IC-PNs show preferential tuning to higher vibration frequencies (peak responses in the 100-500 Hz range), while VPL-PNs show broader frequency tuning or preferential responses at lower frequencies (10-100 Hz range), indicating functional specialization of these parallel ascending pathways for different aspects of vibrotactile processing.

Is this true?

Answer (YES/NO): NO